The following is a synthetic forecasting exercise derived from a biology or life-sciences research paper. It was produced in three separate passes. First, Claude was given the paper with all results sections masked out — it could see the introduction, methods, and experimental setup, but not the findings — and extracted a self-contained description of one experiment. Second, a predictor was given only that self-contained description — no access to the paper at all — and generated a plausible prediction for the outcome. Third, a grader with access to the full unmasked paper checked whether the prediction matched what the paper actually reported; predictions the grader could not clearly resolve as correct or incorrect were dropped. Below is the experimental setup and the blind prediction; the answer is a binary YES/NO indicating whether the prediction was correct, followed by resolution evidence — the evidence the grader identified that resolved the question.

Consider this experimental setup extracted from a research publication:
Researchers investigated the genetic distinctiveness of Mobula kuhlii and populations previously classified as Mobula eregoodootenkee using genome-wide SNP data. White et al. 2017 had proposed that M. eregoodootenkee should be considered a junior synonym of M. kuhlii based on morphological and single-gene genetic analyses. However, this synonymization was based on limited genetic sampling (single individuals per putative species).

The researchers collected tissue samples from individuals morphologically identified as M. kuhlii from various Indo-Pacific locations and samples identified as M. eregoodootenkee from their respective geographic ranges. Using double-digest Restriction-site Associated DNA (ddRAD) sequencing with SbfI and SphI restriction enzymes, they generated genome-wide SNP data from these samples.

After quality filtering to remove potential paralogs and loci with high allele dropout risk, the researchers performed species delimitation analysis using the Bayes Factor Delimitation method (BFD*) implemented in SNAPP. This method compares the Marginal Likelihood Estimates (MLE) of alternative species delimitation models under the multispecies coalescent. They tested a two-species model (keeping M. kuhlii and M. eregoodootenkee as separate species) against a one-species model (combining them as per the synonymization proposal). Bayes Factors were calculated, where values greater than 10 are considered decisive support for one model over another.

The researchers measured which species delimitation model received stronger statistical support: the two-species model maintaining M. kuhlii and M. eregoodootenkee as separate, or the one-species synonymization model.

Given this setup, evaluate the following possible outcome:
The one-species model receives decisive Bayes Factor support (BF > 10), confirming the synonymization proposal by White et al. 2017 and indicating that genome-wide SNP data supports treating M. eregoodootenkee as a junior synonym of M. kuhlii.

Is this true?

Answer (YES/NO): NO